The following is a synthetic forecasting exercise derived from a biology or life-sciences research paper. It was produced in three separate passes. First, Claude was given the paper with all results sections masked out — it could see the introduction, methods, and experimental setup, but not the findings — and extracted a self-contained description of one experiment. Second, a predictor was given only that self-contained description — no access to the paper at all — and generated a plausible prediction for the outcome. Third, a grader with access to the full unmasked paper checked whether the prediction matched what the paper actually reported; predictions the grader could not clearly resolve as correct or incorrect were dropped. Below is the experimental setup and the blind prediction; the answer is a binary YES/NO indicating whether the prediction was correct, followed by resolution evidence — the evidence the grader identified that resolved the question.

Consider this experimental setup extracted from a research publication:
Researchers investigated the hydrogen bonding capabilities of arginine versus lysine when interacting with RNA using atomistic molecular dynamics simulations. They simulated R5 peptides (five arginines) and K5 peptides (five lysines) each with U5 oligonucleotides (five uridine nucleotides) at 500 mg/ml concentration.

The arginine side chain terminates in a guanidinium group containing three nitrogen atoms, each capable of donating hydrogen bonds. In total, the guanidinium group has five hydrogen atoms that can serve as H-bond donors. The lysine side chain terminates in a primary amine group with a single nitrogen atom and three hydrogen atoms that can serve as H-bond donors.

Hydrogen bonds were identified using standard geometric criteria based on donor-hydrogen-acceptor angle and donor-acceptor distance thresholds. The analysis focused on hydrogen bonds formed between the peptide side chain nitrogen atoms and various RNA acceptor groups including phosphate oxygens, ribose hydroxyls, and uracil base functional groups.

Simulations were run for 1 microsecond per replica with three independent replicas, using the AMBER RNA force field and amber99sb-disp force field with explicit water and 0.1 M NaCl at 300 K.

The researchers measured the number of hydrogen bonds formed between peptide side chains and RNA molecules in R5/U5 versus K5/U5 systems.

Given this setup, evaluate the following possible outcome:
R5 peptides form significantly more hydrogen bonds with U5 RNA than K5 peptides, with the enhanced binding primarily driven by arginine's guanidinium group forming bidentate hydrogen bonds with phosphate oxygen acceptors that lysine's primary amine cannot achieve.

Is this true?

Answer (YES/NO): NO